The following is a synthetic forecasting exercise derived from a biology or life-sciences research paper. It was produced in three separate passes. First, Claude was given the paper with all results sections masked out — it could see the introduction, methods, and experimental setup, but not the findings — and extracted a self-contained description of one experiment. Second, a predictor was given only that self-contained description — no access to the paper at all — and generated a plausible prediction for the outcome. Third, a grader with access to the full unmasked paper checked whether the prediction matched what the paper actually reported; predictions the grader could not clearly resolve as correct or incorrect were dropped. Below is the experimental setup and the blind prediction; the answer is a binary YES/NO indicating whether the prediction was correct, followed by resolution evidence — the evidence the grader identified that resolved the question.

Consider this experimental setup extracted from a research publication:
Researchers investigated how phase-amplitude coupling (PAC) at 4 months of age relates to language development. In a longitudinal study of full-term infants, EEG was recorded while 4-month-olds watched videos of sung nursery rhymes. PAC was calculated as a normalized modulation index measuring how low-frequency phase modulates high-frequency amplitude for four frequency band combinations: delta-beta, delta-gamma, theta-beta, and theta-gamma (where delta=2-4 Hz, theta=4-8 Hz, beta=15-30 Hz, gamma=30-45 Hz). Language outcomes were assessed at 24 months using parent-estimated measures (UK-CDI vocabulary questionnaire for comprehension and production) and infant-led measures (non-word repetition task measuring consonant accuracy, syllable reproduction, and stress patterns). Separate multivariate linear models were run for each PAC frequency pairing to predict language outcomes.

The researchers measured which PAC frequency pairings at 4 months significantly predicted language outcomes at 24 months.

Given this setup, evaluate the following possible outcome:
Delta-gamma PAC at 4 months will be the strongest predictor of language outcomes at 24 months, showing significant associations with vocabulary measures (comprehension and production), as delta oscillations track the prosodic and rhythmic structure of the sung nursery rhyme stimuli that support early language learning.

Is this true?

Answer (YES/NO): NO